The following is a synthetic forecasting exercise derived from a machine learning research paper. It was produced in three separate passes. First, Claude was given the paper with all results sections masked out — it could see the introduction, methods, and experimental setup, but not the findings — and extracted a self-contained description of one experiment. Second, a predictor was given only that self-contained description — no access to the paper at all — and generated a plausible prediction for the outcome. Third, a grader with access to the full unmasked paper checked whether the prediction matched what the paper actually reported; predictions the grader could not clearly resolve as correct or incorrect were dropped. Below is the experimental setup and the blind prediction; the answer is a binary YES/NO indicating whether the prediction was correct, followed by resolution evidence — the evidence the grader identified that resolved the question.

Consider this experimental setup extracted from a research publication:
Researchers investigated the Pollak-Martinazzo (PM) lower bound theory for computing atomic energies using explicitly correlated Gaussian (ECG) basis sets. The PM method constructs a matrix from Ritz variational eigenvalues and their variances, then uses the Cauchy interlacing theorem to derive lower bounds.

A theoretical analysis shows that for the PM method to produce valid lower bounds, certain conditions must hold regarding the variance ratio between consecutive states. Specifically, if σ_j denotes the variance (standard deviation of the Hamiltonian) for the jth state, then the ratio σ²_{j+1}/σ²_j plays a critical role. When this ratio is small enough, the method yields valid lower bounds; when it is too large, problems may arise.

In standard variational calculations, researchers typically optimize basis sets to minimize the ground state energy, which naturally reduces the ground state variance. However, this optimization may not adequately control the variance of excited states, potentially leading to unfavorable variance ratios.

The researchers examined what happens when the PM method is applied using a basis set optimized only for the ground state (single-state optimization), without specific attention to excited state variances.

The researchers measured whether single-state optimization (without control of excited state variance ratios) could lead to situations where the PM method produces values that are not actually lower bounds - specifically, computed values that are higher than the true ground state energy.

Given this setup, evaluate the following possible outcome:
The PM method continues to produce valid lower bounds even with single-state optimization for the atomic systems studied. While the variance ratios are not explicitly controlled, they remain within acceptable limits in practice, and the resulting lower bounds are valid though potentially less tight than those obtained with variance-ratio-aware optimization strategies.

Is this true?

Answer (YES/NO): YES